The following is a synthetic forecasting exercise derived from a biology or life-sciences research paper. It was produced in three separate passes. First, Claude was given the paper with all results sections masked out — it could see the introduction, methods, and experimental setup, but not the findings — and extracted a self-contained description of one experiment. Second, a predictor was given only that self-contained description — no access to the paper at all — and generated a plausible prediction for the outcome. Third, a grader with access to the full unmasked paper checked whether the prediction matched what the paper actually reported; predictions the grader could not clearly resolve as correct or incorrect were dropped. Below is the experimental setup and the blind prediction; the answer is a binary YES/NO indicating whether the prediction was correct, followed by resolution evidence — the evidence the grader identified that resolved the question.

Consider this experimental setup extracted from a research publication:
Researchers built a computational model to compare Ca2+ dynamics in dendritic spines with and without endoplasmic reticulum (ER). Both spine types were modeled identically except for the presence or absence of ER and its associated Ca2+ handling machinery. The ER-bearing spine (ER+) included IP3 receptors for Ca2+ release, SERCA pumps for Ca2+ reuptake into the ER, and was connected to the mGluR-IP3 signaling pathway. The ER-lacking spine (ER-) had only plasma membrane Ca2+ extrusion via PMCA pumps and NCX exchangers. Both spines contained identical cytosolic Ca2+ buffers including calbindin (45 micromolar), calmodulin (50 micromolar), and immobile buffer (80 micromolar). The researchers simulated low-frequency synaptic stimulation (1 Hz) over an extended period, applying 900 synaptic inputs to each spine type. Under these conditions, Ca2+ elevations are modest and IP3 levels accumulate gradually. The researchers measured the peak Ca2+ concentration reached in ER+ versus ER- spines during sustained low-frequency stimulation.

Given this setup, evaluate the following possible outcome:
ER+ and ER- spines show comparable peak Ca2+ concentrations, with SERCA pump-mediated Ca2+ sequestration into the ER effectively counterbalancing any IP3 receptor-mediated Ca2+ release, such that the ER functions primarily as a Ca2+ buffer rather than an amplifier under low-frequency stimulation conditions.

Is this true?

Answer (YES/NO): NO